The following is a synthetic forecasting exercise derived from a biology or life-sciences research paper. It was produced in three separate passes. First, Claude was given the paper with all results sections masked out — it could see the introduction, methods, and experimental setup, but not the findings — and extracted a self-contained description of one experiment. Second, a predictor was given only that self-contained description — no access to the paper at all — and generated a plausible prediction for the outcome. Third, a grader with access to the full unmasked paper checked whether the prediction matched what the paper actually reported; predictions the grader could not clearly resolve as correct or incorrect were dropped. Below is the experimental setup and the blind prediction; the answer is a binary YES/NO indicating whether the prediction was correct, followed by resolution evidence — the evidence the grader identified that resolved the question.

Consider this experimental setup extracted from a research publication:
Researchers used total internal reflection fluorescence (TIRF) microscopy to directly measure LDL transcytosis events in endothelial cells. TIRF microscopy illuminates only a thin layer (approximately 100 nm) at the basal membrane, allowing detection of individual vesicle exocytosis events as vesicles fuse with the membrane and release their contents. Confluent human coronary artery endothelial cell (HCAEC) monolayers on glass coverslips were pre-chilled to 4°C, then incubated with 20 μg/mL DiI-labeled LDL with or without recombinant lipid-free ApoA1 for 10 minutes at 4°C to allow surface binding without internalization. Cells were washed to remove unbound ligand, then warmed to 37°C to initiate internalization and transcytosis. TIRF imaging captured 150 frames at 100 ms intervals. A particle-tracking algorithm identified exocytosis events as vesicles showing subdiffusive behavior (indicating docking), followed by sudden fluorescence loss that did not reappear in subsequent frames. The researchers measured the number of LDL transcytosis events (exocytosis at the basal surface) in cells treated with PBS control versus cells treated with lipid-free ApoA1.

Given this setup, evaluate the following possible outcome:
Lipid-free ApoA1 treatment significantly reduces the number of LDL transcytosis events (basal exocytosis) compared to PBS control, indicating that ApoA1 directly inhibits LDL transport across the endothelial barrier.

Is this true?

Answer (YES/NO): YES